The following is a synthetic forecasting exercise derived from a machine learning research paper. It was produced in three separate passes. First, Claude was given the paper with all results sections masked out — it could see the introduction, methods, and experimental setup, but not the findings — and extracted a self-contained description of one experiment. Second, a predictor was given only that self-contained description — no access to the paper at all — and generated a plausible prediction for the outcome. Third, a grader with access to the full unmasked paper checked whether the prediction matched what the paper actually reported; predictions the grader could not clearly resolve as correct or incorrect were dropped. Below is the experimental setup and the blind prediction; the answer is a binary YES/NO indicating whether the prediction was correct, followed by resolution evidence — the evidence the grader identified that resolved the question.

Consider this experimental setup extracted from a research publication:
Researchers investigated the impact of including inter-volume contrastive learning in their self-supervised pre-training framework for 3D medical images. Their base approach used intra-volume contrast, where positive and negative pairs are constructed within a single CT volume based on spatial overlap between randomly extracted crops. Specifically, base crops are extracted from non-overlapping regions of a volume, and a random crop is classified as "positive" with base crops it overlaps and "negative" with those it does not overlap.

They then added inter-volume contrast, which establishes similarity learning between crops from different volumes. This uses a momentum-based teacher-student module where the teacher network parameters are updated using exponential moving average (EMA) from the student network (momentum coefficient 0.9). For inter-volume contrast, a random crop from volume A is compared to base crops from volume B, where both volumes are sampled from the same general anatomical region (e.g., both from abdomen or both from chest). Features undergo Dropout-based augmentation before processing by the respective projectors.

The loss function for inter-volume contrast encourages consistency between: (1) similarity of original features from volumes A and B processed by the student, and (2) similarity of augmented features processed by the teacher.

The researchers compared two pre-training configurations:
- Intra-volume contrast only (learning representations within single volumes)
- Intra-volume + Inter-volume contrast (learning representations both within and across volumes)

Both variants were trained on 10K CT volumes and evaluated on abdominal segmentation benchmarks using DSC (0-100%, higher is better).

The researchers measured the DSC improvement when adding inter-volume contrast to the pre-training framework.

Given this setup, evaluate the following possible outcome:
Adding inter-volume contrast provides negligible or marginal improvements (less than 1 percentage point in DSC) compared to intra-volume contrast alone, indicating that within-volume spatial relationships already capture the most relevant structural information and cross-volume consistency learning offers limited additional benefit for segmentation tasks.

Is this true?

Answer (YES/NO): YES